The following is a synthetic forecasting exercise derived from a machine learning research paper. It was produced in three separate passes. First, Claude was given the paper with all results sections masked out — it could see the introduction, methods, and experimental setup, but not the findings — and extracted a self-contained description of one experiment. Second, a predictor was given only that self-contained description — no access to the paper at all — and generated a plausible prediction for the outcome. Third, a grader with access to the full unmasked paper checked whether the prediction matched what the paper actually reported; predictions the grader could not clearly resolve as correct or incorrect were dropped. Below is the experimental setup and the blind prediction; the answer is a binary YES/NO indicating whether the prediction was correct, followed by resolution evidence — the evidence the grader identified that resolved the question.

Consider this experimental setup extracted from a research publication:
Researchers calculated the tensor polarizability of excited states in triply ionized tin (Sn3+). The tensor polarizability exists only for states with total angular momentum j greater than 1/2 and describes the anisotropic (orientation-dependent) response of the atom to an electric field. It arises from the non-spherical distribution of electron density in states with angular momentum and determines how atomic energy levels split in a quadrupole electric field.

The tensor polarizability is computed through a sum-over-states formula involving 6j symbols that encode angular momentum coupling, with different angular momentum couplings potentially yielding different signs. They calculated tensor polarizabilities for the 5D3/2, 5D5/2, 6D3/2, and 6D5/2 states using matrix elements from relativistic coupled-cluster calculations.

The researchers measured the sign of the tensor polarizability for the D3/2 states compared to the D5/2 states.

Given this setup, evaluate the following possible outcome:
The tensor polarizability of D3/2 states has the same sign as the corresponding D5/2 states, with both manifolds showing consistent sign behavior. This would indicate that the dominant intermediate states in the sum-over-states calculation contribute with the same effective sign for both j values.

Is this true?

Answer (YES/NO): YES